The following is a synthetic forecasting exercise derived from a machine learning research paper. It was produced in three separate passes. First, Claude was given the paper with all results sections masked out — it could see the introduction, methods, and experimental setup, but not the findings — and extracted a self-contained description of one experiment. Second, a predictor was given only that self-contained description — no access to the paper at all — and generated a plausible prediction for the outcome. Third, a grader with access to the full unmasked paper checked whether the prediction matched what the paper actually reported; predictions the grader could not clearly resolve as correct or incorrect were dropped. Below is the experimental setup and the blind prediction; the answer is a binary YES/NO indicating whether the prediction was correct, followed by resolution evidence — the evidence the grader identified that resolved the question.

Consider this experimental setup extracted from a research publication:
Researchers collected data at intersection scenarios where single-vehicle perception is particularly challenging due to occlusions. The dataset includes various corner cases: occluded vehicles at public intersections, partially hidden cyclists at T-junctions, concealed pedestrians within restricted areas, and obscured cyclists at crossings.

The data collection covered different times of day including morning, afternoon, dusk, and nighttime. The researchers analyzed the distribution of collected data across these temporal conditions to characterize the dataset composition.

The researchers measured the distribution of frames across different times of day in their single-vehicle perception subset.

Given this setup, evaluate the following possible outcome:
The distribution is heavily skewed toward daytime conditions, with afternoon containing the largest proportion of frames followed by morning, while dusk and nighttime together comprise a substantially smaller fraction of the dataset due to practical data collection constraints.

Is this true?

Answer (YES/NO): NO